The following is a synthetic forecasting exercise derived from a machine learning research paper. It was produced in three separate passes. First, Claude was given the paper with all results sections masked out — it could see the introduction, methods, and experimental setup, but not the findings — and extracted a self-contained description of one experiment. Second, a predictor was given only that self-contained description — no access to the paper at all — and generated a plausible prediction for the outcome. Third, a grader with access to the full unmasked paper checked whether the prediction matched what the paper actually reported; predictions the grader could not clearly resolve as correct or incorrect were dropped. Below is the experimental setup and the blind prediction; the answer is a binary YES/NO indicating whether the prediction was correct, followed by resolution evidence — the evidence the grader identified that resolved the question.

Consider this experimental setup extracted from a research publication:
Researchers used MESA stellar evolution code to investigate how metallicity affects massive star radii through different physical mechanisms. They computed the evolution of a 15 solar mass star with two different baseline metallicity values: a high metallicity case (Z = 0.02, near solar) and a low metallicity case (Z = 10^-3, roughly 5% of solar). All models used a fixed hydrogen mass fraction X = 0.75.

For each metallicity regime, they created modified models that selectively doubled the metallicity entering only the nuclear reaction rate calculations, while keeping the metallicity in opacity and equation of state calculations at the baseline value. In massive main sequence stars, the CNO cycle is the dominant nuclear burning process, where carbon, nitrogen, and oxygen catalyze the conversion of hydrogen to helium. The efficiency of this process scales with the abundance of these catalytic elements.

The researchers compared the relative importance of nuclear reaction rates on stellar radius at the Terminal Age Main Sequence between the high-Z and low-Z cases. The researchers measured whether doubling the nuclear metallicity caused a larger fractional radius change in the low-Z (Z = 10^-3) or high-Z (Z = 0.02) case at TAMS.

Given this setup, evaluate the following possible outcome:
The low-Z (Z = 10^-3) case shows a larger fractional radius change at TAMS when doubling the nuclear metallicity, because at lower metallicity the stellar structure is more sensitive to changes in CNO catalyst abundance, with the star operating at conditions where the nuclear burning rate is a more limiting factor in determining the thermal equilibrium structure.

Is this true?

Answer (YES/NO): NO